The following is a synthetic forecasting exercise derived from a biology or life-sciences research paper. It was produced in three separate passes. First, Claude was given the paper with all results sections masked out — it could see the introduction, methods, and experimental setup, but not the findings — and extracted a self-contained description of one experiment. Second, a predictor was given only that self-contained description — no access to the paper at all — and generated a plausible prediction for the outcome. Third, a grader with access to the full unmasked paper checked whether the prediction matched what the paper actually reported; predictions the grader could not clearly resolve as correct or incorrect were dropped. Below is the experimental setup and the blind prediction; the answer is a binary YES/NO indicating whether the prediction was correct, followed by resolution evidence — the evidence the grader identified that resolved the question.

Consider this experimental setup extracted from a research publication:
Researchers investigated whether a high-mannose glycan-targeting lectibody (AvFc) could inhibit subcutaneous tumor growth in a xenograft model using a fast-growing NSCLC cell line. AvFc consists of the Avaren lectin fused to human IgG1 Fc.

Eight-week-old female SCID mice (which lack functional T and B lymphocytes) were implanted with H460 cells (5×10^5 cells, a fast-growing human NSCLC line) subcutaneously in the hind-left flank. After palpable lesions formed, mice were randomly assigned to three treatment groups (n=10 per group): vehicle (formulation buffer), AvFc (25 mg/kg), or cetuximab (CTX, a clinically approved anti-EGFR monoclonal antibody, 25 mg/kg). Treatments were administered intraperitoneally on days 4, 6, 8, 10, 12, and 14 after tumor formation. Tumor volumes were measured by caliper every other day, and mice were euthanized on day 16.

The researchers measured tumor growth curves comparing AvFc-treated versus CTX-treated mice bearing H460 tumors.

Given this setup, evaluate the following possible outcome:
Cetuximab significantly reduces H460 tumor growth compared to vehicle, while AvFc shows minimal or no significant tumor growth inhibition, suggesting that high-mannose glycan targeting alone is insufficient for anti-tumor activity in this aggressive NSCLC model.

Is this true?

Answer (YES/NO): NO